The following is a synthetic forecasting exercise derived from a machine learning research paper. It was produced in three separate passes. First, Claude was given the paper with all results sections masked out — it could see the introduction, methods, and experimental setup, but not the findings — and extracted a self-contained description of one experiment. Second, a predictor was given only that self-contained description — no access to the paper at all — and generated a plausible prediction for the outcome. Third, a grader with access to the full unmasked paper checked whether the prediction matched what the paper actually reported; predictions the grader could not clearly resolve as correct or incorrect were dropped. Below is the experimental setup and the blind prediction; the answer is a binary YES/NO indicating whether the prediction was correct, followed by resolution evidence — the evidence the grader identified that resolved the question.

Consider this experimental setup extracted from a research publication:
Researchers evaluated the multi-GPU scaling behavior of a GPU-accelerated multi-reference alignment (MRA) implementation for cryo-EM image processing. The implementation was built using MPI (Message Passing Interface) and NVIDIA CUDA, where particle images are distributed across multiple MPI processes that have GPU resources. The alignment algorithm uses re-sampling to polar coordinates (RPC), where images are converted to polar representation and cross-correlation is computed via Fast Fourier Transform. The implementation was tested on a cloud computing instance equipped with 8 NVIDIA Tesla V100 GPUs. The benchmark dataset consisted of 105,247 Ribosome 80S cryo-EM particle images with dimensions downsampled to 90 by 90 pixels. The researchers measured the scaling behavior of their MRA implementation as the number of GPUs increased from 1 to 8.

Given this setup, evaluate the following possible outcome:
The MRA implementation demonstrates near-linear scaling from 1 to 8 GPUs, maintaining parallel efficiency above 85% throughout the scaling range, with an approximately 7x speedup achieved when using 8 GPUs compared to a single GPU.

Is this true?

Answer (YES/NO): NO